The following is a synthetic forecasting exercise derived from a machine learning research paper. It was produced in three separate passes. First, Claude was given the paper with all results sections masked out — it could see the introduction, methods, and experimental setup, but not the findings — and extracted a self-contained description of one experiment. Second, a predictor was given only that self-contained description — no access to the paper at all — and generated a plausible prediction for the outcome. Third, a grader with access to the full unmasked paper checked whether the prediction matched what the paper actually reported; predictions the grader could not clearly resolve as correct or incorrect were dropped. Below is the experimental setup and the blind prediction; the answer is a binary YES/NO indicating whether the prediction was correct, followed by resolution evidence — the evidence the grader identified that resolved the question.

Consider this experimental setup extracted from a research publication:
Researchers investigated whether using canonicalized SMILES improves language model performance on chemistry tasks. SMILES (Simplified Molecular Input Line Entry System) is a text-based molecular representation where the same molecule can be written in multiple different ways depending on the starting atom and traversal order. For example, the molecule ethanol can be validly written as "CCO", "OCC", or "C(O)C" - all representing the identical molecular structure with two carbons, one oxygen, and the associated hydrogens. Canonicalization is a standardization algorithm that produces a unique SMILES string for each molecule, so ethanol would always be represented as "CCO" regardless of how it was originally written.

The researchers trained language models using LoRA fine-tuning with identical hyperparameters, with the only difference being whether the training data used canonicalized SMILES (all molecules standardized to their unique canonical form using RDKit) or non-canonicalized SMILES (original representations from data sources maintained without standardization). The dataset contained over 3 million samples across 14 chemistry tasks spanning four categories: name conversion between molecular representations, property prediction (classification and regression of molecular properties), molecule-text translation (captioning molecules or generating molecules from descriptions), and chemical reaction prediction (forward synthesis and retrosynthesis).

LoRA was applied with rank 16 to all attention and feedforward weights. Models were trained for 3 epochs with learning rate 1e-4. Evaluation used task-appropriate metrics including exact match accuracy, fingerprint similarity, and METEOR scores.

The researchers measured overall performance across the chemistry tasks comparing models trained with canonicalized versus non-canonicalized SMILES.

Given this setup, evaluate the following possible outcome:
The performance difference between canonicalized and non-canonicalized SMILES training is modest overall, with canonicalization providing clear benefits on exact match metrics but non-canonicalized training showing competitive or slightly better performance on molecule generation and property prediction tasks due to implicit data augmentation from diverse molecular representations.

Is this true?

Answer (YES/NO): NO